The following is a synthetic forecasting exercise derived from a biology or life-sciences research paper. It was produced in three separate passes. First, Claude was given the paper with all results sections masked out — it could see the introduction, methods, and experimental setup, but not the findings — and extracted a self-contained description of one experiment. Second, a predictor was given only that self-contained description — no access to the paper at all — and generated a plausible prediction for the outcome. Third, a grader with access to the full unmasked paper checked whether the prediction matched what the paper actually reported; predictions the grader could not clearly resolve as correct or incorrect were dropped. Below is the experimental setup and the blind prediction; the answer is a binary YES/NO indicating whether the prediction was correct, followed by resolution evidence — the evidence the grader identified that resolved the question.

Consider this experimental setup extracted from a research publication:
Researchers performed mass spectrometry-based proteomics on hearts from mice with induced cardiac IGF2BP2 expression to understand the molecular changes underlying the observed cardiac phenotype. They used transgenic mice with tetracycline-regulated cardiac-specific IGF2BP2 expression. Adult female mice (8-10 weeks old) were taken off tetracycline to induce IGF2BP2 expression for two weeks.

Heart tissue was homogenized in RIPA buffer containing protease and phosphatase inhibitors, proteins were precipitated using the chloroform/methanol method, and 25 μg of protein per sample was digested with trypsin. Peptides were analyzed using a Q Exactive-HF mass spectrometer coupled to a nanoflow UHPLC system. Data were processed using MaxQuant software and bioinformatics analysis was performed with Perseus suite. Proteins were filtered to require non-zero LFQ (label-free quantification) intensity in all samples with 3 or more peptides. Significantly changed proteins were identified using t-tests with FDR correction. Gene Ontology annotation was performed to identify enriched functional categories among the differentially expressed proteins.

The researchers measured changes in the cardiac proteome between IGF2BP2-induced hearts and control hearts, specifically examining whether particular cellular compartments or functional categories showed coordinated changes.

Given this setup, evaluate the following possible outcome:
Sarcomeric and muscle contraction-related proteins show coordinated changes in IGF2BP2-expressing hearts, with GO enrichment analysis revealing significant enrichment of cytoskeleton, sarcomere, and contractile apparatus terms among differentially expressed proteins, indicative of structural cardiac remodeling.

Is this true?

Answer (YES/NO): NO